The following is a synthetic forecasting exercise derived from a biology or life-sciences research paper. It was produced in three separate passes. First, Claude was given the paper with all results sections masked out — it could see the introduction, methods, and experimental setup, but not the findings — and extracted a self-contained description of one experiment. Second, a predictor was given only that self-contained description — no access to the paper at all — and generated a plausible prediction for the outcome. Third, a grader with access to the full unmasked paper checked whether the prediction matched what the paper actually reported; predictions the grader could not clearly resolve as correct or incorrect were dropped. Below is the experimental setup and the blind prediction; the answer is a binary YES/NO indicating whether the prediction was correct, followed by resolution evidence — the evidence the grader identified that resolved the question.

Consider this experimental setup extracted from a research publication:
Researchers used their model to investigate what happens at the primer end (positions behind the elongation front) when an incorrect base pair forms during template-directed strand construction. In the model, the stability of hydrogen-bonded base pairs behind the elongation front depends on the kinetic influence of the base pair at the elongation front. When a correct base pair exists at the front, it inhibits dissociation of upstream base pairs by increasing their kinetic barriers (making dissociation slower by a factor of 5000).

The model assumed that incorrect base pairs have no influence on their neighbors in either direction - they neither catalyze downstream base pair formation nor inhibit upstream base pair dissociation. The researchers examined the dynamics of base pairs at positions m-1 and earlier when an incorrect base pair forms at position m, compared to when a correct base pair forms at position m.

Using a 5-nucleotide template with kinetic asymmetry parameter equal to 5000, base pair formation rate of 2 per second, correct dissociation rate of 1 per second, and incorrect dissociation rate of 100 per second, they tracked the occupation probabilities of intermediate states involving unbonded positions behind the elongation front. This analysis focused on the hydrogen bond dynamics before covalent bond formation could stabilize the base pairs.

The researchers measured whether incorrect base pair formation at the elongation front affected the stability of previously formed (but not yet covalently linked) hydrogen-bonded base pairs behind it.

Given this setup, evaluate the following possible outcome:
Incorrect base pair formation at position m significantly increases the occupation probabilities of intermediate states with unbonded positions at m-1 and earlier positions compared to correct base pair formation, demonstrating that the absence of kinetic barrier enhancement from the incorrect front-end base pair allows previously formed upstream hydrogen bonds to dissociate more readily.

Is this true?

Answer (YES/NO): YES